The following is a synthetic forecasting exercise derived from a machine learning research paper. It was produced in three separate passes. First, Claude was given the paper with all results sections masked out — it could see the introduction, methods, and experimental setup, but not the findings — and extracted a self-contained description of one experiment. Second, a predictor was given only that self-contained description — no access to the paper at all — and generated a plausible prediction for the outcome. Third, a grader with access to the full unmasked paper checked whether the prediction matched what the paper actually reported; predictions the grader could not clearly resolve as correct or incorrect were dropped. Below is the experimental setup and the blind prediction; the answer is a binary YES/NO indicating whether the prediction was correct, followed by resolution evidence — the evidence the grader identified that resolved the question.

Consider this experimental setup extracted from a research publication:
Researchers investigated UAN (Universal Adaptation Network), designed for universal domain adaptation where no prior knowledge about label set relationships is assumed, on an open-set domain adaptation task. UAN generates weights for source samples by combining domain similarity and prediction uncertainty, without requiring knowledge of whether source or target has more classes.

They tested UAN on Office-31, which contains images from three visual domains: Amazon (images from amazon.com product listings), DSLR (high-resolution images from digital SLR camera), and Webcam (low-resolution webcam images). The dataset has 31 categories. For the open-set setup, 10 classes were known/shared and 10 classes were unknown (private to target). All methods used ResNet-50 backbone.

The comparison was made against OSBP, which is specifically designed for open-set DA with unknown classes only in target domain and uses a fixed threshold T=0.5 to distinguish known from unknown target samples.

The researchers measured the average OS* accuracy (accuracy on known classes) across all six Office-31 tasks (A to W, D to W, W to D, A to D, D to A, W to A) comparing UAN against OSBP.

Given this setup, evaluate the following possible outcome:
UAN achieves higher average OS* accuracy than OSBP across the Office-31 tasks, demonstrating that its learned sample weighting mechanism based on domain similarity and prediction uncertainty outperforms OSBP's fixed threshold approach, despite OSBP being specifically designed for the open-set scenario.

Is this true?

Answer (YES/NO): YES